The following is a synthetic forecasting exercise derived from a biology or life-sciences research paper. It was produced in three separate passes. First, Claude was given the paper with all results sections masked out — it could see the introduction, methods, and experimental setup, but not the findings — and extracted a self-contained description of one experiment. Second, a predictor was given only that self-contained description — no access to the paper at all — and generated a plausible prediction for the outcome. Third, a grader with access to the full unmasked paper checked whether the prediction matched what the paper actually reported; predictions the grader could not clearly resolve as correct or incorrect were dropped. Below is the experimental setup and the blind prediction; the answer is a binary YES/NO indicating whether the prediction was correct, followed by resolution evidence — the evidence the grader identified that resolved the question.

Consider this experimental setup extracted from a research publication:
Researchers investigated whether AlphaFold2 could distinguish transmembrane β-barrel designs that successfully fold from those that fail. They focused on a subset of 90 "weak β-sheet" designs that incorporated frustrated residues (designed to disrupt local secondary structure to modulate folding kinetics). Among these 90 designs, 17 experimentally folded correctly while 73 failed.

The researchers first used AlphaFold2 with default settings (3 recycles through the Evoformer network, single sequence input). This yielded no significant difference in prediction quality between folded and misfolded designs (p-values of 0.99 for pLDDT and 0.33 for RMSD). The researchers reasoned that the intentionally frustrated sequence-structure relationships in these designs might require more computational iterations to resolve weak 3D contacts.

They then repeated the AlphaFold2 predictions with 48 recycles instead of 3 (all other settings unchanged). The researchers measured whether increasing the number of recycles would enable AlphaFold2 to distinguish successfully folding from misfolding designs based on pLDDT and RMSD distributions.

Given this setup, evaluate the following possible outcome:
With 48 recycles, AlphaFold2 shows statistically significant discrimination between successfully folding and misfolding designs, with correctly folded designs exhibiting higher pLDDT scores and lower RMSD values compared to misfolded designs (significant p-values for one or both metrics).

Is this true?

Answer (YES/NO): YES